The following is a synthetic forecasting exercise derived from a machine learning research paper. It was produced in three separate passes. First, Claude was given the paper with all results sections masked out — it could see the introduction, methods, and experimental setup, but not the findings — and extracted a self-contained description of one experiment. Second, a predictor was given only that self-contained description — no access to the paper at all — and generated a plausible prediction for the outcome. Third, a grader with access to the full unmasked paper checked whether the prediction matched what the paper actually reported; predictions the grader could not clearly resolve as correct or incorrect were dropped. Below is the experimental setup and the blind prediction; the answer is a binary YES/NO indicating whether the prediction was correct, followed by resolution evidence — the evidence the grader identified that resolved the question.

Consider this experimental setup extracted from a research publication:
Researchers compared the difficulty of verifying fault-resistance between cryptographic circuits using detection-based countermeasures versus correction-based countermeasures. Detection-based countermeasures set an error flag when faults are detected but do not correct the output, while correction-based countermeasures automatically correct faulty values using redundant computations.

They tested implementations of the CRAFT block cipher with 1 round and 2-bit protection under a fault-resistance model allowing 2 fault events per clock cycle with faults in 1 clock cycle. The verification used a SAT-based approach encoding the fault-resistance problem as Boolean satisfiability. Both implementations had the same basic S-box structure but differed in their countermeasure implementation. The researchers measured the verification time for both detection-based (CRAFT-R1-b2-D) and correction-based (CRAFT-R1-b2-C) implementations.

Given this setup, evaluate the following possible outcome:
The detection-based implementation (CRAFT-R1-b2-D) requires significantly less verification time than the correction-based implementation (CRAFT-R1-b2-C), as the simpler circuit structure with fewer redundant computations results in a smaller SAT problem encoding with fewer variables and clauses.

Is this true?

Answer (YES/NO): YES